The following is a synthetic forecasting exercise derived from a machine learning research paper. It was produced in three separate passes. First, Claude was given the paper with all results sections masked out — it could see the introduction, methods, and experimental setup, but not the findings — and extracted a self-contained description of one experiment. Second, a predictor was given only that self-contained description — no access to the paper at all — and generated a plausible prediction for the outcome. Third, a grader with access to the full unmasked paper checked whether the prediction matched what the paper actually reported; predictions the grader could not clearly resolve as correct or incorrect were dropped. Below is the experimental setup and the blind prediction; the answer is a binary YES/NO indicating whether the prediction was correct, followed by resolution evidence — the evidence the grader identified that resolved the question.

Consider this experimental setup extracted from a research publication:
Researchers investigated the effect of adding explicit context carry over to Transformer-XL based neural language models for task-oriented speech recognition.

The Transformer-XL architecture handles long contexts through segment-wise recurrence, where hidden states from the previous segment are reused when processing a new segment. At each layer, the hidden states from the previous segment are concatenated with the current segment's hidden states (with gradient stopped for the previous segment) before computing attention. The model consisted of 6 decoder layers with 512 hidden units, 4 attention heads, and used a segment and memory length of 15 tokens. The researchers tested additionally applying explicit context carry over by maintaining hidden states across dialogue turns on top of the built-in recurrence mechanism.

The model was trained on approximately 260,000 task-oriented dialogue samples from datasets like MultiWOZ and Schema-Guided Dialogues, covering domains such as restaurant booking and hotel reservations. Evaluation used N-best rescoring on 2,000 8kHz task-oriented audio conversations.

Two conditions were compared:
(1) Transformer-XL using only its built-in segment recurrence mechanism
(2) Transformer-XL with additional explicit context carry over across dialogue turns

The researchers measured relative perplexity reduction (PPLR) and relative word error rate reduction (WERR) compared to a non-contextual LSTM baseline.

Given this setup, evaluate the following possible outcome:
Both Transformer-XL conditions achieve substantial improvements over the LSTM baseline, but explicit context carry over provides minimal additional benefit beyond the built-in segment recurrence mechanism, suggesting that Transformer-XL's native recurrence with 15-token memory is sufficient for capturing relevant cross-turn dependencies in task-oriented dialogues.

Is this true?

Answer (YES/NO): NO